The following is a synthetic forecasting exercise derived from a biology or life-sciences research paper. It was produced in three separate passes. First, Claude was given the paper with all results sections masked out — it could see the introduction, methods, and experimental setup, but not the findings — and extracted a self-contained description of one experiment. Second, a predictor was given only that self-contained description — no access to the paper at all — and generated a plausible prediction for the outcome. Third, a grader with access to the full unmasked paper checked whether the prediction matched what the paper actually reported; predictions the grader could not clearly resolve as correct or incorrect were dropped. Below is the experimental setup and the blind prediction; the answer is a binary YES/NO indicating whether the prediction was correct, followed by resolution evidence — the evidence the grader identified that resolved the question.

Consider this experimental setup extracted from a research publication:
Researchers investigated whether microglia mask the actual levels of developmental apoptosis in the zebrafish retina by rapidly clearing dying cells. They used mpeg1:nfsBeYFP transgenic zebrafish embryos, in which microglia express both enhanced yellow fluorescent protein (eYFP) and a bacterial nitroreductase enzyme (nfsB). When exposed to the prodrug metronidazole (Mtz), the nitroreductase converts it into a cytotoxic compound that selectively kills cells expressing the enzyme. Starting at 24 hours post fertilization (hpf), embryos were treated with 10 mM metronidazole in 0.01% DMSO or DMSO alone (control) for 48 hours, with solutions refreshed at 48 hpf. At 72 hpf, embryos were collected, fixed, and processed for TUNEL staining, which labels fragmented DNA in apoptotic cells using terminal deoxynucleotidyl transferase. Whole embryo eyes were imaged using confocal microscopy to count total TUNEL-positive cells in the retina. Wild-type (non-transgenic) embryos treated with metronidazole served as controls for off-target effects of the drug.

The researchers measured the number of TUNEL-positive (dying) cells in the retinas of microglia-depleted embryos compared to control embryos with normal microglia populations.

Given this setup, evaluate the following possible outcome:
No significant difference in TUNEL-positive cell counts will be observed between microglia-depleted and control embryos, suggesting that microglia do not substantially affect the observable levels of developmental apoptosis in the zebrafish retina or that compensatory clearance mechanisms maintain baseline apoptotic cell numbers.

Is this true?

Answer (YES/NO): NO